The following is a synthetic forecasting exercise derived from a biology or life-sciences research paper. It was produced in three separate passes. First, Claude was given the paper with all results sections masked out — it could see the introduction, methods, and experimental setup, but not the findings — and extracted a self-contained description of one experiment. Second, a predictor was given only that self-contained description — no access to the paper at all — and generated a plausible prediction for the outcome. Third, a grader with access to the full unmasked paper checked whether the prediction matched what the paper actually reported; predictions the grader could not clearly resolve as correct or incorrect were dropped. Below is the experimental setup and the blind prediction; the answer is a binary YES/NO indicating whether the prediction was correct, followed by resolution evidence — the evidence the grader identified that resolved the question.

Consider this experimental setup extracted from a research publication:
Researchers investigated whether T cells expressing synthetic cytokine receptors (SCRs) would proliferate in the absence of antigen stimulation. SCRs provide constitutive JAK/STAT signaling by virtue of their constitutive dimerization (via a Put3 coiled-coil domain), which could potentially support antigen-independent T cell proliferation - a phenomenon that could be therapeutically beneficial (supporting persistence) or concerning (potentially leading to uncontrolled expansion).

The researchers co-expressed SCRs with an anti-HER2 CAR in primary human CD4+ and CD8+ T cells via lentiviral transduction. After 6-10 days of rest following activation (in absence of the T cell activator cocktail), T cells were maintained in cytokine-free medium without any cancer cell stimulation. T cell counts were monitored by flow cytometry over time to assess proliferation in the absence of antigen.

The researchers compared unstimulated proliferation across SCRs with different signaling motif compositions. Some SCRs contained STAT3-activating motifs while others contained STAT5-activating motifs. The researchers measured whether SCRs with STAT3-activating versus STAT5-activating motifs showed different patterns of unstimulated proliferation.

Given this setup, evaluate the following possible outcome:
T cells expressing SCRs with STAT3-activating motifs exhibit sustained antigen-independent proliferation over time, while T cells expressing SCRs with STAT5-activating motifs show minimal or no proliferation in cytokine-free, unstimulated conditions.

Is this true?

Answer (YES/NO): NO